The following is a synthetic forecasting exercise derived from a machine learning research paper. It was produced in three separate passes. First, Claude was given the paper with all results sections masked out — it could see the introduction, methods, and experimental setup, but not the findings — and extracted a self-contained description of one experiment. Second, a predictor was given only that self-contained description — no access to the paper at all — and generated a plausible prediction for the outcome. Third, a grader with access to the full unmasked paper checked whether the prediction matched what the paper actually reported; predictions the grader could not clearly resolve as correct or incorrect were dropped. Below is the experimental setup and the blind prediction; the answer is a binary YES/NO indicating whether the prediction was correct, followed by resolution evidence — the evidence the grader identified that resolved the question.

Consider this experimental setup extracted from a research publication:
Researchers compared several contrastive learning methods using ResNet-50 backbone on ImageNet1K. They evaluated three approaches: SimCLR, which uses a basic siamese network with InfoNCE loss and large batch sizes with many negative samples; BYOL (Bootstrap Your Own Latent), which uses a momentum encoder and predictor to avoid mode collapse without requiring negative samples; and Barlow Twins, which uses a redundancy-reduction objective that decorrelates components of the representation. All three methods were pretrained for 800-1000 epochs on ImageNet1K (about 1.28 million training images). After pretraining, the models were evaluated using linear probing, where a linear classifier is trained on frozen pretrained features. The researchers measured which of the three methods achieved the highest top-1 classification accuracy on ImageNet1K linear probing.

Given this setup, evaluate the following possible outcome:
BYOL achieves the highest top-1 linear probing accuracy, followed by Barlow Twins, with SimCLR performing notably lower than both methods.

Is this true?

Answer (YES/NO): YES